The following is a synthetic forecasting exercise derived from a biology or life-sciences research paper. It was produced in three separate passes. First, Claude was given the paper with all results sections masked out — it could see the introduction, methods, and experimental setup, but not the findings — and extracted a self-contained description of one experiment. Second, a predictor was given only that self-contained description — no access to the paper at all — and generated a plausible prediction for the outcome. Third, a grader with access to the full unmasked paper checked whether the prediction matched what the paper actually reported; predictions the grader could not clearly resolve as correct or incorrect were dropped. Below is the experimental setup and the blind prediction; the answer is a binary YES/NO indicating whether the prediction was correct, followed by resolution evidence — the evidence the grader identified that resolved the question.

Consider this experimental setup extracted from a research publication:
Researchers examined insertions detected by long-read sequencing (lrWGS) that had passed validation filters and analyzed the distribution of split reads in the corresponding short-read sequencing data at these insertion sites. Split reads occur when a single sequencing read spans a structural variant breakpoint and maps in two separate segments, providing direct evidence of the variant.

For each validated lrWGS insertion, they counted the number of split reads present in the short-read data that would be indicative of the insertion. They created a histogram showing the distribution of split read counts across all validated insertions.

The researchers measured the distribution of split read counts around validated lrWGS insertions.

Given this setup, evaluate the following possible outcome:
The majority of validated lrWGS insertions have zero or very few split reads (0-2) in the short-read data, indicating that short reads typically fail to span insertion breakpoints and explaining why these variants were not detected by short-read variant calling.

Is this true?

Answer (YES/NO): NO